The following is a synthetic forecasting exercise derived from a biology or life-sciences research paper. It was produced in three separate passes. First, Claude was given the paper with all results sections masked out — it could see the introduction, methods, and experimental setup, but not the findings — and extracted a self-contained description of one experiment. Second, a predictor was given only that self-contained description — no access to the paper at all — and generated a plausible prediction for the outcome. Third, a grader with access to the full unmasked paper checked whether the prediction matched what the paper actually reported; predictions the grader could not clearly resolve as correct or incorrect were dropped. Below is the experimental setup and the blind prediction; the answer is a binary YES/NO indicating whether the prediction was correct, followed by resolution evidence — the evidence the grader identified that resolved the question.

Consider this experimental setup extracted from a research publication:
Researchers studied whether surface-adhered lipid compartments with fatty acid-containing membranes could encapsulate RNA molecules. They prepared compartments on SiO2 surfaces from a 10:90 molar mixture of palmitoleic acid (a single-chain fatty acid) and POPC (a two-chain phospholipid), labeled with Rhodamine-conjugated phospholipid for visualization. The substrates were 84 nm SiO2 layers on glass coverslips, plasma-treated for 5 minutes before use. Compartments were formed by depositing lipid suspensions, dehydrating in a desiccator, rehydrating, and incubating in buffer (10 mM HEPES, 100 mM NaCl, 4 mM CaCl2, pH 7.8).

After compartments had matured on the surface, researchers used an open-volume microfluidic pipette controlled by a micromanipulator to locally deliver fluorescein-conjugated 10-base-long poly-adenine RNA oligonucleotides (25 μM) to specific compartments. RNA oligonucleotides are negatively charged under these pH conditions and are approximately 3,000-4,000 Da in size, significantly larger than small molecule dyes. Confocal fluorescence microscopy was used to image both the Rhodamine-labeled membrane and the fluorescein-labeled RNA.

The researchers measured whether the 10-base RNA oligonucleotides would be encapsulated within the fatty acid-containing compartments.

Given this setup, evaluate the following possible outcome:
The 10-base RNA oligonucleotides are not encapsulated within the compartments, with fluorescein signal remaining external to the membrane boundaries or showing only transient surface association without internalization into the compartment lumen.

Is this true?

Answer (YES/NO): NO